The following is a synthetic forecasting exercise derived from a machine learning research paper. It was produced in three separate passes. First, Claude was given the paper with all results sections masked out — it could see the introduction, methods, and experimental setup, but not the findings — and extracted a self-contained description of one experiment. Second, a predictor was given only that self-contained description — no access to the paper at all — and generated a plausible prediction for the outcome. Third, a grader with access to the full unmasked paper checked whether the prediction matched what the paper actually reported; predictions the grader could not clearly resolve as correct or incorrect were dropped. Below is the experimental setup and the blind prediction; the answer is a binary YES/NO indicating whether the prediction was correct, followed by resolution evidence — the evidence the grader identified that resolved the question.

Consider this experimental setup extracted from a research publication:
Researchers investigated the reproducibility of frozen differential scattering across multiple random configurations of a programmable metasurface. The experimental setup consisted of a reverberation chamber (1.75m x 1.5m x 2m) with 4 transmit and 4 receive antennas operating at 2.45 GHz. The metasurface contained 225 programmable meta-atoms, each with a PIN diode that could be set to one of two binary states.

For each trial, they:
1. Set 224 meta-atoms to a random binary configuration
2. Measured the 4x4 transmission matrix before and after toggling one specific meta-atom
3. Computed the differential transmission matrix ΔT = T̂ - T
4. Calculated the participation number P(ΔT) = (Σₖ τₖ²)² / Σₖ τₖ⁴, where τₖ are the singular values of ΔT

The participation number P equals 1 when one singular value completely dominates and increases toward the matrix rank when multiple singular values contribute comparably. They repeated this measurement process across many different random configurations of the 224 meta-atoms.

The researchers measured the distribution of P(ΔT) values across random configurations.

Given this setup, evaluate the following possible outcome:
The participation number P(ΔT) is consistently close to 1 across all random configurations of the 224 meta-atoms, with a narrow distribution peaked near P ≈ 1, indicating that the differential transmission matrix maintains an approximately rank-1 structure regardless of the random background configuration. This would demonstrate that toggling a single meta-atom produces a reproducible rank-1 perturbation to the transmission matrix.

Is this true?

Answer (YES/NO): YES